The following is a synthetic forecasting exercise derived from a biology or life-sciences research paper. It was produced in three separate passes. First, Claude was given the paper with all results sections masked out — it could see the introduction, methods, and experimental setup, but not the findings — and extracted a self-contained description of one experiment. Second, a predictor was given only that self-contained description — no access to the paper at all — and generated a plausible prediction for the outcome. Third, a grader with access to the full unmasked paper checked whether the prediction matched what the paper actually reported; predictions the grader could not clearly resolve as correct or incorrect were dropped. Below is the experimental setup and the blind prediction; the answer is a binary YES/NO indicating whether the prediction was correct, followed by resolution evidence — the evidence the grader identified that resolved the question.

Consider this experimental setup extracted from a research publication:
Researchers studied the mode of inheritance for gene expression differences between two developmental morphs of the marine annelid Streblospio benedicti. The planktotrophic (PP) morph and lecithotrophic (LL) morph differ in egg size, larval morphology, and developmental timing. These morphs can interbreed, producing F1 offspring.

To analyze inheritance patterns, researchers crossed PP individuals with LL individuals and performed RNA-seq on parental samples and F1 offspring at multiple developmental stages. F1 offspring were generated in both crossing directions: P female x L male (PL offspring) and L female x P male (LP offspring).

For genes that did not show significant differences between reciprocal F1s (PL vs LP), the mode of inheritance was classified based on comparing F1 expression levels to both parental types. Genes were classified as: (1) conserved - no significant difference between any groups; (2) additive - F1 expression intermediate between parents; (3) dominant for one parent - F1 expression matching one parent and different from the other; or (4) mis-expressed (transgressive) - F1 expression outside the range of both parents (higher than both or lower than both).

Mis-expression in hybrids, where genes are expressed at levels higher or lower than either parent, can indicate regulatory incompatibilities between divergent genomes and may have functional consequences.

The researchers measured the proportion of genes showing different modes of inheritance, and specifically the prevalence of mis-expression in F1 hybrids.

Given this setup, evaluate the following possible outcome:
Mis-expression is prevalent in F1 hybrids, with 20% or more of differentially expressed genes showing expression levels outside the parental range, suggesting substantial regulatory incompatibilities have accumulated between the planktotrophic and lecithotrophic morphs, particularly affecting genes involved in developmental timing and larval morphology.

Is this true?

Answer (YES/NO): NO